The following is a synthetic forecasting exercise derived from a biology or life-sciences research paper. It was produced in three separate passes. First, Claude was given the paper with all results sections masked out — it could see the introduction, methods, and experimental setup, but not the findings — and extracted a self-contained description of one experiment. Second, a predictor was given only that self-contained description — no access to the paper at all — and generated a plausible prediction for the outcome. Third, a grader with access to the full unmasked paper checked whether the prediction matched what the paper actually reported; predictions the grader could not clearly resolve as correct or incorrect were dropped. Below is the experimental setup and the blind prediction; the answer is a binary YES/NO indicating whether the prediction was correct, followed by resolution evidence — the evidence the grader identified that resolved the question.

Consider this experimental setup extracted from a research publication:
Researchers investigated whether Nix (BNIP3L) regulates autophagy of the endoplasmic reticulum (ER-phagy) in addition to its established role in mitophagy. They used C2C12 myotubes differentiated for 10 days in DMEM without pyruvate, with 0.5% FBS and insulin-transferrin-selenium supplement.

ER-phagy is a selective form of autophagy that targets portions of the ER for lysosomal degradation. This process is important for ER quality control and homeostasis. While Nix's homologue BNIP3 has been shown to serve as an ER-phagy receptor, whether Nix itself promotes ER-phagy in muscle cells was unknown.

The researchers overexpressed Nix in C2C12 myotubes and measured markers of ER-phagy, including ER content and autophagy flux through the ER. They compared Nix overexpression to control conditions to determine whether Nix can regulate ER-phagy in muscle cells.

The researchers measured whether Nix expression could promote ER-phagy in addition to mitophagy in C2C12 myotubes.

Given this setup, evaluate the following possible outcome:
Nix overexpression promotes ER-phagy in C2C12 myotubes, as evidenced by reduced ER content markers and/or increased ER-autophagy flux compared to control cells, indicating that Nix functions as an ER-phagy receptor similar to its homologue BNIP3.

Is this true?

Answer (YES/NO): NO